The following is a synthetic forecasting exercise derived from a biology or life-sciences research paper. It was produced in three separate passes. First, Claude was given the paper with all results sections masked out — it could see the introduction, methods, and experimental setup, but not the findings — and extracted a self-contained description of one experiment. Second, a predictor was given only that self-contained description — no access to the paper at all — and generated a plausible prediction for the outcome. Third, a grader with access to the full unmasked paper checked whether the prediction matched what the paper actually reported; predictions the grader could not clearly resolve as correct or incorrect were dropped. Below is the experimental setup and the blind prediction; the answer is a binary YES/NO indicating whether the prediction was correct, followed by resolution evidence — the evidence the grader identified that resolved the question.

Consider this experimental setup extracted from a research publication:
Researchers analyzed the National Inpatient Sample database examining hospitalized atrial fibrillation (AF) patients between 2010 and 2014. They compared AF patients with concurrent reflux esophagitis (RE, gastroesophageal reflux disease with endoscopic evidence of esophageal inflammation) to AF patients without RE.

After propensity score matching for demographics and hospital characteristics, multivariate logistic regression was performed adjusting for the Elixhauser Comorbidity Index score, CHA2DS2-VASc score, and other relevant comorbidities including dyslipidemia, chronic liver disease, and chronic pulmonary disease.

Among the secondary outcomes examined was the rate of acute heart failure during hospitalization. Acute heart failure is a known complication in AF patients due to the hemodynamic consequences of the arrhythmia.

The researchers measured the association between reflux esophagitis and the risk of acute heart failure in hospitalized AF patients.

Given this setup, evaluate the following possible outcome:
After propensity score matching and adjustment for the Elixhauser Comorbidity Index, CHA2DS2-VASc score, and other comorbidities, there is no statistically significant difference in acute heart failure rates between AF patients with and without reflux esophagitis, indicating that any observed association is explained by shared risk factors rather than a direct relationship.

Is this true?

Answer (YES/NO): YES